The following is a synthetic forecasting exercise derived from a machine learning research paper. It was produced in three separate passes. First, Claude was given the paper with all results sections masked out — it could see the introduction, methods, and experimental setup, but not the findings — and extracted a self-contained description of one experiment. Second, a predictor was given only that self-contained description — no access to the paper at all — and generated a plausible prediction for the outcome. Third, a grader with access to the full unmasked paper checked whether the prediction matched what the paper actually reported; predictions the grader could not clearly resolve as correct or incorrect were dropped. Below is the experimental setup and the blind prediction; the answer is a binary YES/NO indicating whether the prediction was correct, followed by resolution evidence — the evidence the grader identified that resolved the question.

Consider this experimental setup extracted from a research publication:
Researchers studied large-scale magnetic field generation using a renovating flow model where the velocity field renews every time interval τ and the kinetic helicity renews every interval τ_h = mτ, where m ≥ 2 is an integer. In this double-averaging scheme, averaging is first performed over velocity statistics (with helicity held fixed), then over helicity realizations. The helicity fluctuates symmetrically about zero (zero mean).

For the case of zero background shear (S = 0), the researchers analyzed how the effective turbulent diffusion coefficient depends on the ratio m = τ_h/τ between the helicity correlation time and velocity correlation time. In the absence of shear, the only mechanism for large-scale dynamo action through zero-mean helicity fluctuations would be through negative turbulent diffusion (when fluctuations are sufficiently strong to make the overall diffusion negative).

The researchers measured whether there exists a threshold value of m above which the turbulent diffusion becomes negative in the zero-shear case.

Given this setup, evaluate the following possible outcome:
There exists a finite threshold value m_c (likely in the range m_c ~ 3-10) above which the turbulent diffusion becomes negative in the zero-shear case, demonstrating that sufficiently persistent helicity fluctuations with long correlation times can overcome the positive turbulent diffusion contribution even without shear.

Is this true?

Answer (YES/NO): YES